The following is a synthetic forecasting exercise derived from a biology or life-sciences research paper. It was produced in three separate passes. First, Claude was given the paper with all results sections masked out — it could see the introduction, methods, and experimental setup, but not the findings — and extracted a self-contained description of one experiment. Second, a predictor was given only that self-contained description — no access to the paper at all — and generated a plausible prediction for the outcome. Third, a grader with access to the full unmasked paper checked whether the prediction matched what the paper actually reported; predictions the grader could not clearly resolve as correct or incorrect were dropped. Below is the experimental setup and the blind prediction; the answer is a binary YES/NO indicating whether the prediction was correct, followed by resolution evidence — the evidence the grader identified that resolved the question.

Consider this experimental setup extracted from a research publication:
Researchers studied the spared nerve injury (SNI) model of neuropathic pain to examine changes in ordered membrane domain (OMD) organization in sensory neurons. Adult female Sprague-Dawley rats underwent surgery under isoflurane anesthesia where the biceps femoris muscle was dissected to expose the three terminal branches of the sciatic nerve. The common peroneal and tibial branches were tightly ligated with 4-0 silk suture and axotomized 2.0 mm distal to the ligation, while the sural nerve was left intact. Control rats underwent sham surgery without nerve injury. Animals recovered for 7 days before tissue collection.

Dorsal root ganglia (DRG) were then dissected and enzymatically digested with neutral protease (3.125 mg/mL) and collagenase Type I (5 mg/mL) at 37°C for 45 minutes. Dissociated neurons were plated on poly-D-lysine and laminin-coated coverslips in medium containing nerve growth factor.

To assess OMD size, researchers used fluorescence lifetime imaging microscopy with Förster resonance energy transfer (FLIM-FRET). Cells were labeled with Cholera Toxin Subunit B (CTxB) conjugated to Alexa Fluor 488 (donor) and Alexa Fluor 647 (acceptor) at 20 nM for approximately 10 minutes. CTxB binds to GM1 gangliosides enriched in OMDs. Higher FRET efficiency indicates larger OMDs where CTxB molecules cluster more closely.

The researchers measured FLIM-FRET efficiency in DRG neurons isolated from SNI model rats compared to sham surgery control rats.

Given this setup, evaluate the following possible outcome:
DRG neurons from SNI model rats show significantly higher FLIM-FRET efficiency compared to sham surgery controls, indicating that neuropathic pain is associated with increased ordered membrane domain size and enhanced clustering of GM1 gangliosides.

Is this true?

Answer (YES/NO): NO